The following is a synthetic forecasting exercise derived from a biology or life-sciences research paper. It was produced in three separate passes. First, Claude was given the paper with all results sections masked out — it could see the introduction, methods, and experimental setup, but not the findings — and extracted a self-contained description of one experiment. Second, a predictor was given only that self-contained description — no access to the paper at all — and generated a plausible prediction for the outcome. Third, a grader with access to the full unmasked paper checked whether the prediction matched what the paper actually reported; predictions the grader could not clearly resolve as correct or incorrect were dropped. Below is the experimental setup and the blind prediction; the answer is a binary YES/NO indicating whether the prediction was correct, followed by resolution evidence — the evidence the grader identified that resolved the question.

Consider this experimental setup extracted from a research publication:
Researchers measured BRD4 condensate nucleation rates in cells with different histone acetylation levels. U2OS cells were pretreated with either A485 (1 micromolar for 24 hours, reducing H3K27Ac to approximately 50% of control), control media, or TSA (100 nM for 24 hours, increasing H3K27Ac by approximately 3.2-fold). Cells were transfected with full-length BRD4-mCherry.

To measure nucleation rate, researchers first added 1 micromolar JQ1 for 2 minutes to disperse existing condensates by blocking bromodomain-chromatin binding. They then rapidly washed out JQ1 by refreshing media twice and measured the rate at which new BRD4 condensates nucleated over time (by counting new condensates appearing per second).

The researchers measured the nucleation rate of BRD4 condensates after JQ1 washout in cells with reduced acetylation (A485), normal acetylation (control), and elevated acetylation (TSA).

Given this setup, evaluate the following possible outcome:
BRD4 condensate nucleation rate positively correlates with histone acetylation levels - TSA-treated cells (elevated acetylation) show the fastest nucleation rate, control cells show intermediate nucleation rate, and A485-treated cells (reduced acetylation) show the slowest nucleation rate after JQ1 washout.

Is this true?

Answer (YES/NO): YES